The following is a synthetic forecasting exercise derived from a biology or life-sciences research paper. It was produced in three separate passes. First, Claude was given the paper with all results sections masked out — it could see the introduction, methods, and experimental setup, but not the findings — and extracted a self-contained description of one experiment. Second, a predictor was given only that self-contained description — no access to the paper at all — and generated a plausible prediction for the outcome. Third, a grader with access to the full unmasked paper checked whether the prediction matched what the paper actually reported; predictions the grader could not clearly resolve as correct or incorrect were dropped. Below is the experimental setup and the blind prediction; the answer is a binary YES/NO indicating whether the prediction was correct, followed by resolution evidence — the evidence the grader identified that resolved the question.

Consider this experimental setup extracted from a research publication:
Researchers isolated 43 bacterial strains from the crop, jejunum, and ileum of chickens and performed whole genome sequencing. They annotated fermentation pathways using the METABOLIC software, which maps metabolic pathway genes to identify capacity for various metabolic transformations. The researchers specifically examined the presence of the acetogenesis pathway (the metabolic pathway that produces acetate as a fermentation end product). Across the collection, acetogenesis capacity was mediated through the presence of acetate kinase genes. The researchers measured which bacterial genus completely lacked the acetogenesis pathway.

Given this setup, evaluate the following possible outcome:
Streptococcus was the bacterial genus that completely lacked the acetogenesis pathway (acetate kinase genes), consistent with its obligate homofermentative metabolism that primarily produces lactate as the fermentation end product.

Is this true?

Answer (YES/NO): NO